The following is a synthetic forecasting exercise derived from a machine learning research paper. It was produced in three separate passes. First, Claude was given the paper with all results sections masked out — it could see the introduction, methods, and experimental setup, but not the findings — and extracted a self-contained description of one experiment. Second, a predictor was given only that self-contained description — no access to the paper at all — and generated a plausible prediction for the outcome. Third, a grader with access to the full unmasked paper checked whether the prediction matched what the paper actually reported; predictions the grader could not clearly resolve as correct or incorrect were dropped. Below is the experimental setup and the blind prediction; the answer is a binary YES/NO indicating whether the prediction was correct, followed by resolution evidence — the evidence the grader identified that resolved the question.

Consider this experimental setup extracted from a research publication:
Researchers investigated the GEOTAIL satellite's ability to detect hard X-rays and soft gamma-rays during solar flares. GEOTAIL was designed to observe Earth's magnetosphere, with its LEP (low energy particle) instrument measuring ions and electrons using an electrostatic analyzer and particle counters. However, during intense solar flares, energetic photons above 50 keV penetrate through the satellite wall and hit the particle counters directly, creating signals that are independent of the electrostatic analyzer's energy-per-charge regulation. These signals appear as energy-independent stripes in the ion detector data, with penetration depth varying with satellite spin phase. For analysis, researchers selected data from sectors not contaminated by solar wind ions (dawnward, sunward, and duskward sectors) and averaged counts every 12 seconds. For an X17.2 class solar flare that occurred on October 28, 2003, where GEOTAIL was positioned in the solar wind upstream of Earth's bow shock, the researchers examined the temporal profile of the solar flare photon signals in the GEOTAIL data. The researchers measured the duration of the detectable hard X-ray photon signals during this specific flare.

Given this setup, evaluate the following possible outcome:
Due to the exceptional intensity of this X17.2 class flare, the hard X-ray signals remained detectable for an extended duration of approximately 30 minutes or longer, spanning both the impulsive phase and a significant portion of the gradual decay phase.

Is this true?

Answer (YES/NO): NO